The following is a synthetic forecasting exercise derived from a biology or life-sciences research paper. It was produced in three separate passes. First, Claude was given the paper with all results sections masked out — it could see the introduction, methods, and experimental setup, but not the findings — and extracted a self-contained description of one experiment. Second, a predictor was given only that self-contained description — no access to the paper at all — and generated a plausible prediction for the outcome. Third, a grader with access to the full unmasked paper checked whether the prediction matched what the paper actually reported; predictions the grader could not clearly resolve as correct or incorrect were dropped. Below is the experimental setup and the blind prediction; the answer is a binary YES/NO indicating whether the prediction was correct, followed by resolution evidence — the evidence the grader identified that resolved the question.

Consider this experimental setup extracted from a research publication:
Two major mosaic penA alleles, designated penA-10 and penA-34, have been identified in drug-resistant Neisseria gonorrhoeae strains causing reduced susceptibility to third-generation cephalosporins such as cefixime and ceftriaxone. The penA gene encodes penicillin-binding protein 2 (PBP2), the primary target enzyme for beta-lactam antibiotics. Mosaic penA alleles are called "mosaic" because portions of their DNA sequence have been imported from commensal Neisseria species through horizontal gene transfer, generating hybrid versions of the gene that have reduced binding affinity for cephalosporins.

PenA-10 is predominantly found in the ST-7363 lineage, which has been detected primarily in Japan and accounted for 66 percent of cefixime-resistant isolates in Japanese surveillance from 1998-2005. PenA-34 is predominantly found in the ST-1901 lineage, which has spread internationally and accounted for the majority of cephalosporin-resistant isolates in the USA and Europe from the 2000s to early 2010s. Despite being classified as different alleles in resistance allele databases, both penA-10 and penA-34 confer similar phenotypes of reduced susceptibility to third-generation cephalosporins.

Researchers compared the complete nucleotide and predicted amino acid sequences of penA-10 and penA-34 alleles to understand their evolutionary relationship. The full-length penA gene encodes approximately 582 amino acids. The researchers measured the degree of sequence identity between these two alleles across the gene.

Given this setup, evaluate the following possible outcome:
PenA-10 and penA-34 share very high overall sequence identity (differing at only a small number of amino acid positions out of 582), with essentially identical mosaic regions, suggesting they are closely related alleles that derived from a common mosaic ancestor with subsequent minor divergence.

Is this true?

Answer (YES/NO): NO